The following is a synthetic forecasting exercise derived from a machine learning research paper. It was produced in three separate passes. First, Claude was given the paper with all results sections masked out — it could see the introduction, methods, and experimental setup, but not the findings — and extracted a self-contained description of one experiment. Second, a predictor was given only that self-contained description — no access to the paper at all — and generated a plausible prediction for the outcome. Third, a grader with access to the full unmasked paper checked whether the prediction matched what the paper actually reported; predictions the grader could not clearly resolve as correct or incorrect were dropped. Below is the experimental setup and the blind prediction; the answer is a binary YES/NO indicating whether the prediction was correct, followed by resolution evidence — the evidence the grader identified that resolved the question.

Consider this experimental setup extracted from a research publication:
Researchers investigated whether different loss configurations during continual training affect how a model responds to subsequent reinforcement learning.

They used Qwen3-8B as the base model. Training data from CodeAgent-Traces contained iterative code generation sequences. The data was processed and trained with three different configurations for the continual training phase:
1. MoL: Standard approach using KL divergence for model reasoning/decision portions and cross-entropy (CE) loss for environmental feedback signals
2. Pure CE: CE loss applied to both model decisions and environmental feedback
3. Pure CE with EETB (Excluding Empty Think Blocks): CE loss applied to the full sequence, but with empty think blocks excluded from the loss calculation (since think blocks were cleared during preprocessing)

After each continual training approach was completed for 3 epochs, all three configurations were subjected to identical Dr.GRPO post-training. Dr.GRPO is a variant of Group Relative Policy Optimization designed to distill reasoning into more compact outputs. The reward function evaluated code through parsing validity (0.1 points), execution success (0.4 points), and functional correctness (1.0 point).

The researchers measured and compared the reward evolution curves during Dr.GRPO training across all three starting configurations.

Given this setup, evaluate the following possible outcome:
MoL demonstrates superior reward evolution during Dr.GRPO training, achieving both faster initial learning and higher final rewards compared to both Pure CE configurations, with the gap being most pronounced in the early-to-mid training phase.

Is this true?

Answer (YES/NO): NO